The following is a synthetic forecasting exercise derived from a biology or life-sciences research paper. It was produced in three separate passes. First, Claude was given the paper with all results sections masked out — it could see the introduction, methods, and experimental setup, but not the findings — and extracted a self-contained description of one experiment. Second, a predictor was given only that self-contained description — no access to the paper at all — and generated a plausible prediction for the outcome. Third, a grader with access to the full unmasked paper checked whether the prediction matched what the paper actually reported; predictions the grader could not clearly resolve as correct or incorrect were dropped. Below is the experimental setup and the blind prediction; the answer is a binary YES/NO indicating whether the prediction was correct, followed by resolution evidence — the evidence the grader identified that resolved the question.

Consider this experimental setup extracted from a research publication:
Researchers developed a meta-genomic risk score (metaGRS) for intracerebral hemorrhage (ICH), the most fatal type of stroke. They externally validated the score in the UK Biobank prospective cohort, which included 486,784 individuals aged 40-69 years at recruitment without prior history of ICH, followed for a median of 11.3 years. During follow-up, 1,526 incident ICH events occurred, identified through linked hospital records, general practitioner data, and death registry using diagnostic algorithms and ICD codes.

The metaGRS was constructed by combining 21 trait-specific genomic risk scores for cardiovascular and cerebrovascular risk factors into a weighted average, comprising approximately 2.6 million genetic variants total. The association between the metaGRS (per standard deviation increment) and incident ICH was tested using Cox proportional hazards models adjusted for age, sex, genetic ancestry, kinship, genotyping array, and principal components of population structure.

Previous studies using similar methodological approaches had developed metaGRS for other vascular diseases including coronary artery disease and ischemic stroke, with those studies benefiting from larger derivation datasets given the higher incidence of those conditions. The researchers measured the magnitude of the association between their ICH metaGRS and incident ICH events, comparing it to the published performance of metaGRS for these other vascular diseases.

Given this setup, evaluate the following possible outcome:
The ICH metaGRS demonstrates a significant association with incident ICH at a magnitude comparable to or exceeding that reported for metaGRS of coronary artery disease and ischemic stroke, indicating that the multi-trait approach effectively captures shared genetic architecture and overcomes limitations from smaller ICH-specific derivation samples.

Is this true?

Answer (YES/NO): NO